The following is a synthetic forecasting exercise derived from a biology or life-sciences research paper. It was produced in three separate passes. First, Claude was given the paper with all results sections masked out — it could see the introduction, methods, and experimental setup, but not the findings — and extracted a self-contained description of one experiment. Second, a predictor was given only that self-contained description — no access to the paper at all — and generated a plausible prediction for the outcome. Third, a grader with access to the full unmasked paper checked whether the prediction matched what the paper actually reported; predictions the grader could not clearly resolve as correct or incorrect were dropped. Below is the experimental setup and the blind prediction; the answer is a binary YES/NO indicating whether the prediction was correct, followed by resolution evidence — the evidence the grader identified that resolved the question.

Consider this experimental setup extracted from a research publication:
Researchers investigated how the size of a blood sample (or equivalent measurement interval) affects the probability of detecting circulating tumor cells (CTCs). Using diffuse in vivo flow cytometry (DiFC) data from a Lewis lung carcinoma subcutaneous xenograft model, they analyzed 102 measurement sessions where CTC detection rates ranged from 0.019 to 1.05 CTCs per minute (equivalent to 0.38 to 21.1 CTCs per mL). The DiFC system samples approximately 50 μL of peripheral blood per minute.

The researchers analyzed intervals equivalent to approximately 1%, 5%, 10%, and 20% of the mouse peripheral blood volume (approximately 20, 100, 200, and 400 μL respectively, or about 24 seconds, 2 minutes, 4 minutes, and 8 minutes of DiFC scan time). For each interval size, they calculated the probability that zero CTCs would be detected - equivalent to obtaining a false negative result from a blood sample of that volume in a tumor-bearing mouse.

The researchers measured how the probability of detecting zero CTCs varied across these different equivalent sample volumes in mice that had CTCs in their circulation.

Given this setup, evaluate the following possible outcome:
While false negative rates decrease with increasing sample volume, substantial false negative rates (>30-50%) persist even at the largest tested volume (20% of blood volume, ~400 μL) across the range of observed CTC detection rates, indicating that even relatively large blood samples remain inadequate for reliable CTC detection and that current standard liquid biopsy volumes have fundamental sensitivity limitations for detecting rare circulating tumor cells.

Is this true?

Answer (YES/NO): NO